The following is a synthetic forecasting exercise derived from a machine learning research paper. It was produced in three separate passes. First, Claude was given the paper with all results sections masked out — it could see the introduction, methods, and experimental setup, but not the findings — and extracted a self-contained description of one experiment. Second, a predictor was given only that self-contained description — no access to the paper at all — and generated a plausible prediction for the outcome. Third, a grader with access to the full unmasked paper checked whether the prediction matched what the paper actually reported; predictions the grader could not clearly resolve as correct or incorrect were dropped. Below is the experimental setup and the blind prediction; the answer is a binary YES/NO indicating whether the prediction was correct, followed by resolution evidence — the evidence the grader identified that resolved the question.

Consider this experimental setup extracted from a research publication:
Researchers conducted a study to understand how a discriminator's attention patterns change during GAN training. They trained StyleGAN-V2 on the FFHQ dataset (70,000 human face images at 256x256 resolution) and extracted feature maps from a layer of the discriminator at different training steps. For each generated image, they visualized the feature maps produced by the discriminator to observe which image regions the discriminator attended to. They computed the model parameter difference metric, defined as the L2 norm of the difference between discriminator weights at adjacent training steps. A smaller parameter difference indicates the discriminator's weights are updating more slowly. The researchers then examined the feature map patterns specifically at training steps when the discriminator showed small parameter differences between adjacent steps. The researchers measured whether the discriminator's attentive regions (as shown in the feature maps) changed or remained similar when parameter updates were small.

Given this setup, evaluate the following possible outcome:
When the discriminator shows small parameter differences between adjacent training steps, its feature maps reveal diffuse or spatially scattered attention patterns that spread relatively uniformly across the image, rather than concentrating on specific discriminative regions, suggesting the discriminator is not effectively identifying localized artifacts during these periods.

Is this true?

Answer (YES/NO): NO